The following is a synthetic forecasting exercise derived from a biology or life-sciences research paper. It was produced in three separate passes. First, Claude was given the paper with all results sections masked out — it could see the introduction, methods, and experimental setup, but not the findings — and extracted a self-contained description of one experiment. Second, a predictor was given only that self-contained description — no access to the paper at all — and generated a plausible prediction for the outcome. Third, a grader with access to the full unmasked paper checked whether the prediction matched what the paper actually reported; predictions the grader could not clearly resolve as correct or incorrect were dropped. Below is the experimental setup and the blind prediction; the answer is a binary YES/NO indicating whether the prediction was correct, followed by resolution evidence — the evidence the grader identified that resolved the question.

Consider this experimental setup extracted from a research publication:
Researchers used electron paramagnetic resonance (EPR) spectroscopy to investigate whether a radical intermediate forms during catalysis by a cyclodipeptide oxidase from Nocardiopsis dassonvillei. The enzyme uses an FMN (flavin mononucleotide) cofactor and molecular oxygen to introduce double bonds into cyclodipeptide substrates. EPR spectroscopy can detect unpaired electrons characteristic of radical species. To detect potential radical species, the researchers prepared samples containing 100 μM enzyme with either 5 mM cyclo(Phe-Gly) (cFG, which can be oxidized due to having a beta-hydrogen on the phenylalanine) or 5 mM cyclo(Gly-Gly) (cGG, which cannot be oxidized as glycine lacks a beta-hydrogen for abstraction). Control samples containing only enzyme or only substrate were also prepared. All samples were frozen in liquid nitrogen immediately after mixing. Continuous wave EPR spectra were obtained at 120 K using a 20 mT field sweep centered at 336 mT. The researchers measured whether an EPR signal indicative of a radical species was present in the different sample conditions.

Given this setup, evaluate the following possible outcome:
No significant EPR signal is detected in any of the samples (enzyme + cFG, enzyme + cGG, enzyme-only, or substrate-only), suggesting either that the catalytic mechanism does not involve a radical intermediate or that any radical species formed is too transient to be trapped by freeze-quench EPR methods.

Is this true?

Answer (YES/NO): NO